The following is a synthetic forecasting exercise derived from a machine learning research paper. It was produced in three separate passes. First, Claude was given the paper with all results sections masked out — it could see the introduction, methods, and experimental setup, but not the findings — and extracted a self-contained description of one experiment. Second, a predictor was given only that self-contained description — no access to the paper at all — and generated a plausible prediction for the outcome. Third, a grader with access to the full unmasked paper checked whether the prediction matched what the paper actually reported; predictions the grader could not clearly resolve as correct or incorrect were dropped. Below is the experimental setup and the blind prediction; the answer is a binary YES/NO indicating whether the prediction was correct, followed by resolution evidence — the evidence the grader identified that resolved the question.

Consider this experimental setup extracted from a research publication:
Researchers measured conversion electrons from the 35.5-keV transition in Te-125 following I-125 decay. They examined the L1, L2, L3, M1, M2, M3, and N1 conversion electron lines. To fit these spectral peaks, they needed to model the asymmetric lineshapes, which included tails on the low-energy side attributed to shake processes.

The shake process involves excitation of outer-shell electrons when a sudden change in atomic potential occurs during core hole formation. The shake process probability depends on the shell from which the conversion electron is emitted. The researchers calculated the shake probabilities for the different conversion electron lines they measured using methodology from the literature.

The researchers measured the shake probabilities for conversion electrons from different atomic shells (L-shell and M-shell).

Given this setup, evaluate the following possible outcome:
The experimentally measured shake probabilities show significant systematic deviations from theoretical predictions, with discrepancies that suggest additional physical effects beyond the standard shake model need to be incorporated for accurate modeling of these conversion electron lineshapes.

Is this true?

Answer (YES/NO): YES